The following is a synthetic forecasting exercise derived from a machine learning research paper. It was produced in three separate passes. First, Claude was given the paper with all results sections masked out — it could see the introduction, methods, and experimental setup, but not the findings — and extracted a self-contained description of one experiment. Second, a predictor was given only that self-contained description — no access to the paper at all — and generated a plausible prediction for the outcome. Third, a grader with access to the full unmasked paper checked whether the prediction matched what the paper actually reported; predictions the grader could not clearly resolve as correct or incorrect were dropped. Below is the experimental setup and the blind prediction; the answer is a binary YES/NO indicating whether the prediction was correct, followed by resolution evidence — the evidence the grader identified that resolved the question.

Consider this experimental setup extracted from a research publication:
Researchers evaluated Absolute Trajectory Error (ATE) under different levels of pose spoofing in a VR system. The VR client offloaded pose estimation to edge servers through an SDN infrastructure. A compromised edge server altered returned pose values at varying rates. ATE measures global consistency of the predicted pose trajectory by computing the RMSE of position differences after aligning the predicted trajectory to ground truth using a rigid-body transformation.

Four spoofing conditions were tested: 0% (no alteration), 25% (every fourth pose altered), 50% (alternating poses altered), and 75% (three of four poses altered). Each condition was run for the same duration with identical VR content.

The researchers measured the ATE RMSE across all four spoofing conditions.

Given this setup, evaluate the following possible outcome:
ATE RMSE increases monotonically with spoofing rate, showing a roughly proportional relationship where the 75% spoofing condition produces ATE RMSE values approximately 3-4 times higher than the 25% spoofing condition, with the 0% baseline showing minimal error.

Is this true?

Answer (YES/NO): NO